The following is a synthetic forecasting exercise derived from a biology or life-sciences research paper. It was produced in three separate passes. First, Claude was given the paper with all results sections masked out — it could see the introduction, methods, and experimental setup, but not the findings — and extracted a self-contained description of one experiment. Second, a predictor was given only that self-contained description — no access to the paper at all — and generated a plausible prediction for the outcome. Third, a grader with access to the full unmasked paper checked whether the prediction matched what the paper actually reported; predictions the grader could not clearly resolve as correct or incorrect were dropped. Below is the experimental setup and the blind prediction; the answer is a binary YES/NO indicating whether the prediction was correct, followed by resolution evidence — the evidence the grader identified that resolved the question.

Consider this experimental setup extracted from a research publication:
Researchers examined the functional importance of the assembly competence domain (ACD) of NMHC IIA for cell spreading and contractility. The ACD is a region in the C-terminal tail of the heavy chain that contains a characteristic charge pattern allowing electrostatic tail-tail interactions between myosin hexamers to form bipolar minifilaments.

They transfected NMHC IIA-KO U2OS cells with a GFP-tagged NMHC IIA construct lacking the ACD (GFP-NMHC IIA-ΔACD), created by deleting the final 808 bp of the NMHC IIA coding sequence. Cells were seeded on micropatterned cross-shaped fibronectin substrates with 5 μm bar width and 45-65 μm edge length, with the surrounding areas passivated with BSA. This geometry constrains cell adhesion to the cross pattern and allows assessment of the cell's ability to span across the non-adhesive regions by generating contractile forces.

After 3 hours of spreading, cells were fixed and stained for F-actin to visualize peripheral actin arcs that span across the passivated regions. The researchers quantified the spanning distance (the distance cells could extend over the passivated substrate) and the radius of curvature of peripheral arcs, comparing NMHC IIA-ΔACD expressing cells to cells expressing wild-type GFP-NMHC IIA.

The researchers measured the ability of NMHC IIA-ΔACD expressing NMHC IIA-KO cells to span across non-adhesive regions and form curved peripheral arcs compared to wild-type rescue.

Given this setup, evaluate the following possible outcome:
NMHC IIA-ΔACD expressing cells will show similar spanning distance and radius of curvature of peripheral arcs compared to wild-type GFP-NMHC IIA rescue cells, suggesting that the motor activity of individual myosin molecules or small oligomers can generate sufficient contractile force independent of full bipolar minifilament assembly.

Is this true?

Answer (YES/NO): NO